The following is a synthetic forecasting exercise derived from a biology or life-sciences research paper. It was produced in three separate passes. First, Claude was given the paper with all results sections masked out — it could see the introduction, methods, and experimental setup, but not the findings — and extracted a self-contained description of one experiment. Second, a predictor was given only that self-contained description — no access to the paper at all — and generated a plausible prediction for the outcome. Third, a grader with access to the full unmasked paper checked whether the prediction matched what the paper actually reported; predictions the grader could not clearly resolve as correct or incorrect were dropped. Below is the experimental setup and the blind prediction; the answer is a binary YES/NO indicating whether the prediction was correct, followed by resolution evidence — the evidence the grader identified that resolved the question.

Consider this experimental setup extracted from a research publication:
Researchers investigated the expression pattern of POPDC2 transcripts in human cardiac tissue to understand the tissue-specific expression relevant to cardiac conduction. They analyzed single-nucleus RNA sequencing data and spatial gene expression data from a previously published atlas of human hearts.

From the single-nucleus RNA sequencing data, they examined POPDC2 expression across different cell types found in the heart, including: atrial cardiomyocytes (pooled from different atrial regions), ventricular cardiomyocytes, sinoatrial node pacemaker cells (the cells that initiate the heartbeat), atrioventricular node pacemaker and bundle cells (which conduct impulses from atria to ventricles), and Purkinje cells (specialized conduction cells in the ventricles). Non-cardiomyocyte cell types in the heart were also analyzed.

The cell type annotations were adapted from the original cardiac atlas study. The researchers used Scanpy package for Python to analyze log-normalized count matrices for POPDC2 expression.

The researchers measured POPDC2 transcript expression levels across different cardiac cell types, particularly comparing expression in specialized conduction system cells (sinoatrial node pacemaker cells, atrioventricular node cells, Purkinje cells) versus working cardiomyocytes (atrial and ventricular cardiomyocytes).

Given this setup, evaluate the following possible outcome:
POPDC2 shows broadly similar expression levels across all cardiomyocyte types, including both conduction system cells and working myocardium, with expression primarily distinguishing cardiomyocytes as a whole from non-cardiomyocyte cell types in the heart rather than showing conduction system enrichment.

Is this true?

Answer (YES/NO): YES